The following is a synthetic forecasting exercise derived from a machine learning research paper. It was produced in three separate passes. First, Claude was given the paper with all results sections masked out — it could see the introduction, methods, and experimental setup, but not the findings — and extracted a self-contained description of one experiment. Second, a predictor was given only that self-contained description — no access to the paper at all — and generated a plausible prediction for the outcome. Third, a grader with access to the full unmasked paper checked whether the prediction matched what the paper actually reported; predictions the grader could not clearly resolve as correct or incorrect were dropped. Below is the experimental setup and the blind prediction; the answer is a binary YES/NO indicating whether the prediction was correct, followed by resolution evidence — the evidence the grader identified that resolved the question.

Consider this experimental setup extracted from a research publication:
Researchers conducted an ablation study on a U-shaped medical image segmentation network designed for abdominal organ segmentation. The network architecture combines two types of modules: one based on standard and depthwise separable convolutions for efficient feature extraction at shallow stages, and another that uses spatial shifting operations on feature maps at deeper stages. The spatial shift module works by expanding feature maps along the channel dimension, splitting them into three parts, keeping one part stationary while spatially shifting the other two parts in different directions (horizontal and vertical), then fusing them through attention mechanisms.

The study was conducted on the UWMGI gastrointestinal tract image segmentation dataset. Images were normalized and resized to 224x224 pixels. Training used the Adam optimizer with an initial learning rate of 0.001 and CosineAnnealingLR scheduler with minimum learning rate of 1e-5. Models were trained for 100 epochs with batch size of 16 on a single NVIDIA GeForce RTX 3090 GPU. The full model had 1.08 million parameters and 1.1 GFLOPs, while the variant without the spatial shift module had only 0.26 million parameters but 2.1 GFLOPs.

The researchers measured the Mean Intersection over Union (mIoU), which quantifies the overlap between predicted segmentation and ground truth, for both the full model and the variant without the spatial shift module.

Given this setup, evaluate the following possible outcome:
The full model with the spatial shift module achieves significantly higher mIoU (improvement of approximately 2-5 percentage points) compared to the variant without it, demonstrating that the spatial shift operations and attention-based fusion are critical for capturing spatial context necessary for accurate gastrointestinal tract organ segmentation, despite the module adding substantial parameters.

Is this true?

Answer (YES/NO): NO